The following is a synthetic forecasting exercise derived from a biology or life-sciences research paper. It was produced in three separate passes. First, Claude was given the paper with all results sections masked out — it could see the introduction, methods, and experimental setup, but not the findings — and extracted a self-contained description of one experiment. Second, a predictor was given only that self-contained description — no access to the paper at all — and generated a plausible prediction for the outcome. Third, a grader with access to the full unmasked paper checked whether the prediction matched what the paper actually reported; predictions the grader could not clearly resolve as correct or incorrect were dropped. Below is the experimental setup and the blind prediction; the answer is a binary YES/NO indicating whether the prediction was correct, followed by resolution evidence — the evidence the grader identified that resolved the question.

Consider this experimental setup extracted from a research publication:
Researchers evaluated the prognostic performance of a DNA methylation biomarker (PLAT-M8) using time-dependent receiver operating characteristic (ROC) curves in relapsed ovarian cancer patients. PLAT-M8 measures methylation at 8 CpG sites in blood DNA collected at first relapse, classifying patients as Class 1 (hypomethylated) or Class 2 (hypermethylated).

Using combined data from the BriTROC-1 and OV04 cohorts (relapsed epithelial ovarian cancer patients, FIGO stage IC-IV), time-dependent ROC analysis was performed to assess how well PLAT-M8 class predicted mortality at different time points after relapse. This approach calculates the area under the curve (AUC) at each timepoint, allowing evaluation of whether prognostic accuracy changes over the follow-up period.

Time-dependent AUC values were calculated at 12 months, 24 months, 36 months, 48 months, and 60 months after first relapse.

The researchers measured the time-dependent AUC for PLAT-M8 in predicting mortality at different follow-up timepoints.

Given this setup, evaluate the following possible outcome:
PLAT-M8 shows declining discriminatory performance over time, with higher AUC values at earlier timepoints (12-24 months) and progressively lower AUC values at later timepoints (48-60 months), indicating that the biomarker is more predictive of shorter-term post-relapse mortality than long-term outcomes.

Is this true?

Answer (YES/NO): YES